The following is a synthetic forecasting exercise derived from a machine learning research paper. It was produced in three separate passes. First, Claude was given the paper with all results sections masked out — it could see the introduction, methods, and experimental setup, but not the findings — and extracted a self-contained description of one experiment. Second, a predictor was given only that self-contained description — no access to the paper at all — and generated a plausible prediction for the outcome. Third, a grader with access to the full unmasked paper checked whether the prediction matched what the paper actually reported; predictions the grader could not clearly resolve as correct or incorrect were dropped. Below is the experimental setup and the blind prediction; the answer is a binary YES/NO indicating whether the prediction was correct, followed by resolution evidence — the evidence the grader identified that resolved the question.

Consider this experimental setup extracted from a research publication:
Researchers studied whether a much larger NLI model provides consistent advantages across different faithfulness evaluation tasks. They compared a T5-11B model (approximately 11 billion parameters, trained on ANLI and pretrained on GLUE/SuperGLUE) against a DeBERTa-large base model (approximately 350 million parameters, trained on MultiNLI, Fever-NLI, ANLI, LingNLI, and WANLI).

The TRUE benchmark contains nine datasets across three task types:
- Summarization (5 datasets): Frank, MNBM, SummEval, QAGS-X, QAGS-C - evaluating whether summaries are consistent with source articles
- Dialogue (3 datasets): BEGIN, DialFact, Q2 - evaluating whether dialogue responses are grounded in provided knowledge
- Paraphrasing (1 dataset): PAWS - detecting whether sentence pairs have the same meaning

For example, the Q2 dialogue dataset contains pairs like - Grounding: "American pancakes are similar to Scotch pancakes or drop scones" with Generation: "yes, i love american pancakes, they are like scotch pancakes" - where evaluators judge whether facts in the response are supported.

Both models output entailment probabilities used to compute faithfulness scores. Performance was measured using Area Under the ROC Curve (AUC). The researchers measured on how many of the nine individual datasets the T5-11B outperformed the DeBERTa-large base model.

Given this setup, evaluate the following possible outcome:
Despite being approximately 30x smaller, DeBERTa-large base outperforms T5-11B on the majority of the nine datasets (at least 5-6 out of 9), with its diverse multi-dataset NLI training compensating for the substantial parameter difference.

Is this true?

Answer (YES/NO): NO